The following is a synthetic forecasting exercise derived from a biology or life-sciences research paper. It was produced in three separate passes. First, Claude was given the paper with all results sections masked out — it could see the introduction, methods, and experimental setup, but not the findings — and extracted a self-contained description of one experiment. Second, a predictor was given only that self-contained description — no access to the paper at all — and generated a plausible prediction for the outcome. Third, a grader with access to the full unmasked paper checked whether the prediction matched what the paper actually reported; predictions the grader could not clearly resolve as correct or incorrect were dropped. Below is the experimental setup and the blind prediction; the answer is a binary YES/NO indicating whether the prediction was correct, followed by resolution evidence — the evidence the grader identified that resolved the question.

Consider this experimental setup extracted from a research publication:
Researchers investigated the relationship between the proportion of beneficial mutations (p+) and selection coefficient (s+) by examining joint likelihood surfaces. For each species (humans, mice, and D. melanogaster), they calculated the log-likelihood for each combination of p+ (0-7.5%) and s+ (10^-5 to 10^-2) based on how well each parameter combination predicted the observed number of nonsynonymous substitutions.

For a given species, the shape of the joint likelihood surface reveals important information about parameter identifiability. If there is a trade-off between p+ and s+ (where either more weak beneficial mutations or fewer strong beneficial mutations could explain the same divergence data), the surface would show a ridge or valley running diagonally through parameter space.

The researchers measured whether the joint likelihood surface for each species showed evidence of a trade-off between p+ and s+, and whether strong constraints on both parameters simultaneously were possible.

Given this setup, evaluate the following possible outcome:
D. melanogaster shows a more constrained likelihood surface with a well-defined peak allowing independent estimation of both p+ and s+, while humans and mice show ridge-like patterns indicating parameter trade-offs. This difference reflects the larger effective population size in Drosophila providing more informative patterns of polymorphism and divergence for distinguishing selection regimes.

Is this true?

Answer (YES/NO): NO